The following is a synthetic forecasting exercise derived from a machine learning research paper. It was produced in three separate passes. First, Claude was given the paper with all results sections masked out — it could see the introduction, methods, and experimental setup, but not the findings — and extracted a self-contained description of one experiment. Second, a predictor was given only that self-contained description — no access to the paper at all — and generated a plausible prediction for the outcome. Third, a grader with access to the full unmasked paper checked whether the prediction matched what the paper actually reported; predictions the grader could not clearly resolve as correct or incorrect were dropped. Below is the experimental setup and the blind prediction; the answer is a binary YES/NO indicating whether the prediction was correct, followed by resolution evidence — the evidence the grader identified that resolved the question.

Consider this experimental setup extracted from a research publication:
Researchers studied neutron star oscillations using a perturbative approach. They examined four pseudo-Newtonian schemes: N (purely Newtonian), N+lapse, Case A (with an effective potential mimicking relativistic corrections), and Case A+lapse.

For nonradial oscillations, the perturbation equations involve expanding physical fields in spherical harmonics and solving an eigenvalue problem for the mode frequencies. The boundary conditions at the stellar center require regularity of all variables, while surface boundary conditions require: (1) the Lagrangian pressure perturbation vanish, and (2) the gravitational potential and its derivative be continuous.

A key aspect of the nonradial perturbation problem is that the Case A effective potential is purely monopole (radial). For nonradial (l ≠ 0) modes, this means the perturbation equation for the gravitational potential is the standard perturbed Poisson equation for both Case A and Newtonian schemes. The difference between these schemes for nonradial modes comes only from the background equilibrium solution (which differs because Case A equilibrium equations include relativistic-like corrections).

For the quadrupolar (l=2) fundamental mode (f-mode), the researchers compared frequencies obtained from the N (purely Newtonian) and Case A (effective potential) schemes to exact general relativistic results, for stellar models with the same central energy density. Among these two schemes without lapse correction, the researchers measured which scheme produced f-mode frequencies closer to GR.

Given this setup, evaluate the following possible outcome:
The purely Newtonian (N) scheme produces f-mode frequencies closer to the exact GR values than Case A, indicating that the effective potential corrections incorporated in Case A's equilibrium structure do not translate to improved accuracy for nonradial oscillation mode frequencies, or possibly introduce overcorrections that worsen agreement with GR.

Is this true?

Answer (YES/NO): YES